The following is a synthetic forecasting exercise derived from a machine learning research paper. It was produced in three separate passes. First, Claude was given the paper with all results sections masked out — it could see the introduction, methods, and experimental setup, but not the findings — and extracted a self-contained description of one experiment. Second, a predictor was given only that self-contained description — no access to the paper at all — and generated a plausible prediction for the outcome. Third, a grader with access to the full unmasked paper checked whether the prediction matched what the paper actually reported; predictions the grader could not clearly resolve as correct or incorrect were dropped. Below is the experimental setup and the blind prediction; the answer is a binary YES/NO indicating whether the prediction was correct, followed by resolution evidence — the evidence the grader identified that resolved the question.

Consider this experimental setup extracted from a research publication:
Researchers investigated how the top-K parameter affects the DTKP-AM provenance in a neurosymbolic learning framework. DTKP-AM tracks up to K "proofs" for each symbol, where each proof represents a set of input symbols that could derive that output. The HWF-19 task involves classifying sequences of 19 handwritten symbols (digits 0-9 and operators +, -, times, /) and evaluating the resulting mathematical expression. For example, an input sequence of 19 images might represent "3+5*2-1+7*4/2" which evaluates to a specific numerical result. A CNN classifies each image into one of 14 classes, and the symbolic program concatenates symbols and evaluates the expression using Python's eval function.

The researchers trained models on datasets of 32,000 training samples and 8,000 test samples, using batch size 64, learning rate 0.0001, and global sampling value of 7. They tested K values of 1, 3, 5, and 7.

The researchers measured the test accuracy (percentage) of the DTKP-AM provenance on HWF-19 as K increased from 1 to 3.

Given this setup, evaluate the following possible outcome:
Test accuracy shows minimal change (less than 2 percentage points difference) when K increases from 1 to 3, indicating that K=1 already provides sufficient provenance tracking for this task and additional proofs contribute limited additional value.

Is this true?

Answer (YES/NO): NO